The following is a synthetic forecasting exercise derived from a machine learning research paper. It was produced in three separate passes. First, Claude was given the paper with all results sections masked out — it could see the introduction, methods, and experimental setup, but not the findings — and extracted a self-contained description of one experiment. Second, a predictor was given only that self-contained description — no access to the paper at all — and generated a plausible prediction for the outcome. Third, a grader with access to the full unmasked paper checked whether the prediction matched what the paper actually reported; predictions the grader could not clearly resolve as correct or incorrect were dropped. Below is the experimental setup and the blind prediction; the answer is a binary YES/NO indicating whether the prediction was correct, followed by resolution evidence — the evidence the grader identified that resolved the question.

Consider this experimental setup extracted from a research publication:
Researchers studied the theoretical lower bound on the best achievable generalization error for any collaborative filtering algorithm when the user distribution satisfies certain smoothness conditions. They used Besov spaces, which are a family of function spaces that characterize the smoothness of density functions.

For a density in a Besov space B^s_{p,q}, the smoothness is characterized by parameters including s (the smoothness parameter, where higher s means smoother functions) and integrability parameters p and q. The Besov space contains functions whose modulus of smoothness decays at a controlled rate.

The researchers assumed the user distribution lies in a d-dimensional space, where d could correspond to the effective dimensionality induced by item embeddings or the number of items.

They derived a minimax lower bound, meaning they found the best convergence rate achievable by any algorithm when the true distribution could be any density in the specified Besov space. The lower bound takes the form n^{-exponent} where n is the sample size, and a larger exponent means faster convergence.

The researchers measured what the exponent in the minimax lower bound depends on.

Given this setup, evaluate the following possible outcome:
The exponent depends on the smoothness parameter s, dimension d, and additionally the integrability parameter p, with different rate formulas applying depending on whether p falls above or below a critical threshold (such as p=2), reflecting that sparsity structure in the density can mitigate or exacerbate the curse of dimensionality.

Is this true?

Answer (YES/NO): NO